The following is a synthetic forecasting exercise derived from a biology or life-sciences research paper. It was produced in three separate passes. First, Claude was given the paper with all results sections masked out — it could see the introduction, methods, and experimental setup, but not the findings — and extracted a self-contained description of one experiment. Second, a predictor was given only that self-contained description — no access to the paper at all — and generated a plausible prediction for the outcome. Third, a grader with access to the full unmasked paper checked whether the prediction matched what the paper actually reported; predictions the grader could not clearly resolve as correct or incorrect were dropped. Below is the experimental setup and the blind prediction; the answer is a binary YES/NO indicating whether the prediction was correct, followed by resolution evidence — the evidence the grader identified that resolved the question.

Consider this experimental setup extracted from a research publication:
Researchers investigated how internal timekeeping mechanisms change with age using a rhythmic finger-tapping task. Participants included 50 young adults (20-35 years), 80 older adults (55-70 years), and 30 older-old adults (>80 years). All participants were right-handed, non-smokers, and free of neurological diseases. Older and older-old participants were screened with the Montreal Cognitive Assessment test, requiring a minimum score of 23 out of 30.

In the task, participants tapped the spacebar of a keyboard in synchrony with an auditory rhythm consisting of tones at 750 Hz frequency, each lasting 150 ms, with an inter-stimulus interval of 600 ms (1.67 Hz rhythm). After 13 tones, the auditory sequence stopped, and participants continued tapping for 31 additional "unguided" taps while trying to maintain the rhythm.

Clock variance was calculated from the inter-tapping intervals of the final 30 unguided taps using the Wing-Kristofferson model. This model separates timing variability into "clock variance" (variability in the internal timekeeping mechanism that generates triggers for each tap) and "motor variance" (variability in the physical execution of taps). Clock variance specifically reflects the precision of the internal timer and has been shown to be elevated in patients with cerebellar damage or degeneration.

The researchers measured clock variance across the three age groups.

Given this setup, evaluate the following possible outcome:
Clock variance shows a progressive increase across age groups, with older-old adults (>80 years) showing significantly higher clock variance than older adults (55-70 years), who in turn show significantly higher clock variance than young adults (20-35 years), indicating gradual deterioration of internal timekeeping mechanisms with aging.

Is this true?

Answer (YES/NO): NO